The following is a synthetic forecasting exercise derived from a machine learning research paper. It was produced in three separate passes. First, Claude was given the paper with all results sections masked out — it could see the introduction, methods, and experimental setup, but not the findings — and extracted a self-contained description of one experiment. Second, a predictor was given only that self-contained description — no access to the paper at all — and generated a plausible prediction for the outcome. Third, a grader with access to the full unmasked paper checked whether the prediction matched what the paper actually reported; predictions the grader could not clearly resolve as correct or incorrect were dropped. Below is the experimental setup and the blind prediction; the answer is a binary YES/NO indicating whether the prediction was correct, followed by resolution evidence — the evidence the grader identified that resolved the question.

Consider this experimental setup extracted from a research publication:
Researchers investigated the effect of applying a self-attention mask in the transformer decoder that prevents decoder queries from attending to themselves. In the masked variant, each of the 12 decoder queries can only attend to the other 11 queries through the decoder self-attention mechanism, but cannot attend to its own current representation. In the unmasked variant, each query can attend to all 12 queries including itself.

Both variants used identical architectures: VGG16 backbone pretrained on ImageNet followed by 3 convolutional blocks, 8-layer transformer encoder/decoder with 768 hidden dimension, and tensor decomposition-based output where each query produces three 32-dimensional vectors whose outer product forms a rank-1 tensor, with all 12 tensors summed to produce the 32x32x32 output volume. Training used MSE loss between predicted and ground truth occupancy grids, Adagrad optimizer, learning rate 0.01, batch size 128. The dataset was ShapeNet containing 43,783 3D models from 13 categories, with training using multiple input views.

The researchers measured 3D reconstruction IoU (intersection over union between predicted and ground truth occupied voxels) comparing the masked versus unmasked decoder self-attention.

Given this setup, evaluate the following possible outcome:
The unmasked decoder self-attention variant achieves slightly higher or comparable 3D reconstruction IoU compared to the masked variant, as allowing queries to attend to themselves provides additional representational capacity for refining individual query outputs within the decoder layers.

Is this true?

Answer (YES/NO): NO